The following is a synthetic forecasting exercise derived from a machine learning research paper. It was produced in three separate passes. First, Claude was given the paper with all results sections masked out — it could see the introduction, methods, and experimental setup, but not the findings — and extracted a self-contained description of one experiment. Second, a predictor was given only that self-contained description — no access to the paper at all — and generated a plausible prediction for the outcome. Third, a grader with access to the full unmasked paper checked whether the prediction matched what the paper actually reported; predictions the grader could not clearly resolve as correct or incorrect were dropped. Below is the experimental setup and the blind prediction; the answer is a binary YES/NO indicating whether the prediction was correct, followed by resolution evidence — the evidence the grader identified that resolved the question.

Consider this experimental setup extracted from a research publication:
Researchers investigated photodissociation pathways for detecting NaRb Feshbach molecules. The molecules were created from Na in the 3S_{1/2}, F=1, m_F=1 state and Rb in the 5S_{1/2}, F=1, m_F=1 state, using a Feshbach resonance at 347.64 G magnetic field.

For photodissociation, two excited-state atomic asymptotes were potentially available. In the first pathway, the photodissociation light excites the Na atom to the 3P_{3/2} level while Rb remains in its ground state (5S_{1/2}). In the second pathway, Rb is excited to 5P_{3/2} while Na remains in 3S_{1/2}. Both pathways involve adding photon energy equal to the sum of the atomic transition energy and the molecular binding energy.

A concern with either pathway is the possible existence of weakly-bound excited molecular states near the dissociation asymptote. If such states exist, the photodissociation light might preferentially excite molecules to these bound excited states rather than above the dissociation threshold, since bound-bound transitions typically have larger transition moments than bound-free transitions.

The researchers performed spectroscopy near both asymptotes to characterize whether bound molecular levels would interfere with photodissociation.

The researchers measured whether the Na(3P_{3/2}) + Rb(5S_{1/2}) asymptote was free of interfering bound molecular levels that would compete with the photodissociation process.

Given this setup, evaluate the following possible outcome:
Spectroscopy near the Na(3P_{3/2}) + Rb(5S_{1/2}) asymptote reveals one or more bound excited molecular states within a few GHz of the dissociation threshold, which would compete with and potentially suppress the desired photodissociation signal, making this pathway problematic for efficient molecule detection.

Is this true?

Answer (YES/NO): NO